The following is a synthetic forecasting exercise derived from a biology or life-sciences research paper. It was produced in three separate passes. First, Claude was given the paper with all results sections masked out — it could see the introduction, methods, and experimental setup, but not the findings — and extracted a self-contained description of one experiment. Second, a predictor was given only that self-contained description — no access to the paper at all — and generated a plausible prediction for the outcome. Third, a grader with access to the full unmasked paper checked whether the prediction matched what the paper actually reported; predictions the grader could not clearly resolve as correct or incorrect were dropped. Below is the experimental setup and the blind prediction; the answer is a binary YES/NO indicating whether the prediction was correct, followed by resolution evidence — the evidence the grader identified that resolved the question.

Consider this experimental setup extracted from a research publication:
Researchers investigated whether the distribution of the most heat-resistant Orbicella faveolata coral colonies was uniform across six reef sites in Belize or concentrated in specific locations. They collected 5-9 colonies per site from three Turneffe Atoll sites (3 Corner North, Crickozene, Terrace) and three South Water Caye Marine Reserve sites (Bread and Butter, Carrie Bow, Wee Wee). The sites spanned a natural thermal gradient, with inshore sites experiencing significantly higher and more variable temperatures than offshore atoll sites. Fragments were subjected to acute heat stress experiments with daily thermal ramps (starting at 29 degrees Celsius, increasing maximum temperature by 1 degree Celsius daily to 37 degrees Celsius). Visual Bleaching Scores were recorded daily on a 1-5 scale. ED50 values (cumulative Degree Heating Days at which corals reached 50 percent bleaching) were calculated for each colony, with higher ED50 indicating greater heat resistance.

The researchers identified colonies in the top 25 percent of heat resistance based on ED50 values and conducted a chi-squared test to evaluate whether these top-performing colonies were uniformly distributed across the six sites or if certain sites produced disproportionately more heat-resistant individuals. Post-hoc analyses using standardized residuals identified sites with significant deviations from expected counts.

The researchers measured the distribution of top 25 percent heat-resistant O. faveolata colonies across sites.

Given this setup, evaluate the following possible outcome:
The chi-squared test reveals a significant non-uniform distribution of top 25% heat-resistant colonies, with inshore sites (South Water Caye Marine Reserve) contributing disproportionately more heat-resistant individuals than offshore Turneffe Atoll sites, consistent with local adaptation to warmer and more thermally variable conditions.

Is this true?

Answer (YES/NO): NO